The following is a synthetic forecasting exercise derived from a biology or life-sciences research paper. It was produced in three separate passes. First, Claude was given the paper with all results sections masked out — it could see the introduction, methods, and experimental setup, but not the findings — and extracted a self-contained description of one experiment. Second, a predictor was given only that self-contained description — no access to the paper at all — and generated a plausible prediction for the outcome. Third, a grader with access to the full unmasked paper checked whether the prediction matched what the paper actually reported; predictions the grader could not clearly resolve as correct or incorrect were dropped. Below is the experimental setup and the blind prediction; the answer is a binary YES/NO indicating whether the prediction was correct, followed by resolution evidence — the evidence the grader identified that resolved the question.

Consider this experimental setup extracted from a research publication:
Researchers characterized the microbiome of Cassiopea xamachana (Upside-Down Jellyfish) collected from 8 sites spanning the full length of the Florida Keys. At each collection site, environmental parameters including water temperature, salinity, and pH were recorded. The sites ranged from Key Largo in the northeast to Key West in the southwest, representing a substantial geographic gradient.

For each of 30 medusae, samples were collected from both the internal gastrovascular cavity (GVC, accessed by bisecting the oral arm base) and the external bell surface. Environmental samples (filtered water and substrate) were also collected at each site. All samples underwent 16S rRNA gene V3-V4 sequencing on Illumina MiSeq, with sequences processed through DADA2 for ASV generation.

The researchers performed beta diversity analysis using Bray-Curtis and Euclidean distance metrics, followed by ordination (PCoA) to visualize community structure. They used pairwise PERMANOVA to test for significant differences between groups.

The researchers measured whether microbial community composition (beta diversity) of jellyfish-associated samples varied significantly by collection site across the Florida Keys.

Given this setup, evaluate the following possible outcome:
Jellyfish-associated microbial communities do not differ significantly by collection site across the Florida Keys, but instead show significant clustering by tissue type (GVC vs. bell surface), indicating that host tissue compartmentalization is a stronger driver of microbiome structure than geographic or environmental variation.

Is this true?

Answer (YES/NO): YES